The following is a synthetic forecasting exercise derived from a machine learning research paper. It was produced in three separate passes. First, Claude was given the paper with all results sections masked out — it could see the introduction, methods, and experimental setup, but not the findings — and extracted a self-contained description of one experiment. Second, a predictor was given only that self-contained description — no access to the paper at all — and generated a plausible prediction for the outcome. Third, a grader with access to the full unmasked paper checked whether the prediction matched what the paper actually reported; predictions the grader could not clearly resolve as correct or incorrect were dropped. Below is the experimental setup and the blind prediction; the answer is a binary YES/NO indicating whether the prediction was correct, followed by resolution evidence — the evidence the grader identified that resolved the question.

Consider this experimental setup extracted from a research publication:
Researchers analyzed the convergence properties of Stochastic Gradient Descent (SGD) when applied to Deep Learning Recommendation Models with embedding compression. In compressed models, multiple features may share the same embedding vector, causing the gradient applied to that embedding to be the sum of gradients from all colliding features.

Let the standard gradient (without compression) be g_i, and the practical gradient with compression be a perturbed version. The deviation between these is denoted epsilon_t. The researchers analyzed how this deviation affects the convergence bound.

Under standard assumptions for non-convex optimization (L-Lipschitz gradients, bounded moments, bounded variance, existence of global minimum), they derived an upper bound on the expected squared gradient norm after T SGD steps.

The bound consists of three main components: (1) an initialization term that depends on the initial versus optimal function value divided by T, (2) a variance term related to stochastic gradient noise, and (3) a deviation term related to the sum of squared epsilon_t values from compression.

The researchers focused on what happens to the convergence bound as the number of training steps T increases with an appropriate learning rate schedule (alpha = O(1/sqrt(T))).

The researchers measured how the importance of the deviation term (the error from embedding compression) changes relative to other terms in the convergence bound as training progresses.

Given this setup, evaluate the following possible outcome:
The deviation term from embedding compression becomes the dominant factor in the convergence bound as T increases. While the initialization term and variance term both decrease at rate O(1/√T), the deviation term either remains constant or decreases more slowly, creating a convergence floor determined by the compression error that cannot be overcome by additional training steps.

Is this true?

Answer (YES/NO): YES